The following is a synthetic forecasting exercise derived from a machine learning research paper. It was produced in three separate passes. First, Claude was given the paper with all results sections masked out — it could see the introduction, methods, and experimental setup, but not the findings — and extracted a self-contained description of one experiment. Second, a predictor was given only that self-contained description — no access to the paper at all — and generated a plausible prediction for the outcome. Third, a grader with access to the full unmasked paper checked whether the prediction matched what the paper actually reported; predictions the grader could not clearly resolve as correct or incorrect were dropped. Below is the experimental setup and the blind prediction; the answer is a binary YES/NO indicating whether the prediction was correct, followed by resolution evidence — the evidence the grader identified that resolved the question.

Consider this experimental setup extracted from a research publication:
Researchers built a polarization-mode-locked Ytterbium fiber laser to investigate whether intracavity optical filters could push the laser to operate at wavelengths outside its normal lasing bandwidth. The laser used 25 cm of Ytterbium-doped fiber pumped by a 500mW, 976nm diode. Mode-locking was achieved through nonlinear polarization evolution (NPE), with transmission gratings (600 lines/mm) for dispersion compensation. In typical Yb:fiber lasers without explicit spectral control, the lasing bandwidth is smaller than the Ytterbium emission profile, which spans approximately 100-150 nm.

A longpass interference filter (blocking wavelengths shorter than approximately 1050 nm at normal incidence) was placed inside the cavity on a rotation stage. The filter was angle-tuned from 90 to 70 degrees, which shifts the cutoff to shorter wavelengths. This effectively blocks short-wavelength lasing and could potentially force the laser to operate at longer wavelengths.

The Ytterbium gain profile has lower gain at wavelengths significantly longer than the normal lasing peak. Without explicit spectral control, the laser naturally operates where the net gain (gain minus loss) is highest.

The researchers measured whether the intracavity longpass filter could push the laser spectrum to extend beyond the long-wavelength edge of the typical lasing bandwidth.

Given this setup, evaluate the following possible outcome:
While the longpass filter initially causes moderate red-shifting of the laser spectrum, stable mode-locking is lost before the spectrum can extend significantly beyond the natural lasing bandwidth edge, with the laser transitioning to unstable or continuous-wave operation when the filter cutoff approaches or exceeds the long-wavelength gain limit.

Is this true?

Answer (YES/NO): NO